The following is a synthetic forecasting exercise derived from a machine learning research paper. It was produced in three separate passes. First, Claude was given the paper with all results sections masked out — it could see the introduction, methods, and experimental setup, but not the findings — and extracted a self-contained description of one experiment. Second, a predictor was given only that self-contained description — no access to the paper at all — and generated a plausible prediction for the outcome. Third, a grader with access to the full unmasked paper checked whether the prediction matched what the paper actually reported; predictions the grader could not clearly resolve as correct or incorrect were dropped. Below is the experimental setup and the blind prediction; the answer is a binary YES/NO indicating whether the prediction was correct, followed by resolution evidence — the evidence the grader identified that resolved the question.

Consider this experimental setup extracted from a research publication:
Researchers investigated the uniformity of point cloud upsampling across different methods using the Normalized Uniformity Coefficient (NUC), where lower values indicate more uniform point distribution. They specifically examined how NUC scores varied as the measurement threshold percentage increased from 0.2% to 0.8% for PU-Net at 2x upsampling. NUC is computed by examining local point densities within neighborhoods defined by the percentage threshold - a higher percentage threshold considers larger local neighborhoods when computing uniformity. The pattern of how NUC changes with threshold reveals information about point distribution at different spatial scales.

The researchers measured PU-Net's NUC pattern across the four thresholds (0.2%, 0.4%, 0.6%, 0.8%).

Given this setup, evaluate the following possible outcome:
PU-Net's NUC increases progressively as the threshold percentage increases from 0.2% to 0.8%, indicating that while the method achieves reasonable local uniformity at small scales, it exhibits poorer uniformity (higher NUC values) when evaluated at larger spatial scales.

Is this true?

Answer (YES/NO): NO